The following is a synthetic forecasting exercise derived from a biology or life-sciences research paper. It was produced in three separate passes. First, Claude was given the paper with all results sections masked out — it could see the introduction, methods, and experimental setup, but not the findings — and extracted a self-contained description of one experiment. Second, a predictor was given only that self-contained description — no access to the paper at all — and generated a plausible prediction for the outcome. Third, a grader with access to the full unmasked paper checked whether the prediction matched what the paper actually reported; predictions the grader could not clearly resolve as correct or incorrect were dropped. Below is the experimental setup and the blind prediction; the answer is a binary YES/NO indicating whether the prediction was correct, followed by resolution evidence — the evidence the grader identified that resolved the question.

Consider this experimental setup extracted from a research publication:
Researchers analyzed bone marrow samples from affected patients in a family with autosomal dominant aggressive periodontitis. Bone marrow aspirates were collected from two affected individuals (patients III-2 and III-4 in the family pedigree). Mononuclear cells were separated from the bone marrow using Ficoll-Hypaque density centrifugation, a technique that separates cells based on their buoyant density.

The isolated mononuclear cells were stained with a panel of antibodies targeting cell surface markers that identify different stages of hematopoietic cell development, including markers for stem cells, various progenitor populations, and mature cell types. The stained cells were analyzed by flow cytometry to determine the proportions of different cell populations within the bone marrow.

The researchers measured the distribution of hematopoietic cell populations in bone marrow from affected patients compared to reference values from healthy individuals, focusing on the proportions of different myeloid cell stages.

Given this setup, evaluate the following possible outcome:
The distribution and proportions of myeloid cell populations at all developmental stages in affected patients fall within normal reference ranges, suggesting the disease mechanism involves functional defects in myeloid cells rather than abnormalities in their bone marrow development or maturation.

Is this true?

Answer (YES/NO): NO